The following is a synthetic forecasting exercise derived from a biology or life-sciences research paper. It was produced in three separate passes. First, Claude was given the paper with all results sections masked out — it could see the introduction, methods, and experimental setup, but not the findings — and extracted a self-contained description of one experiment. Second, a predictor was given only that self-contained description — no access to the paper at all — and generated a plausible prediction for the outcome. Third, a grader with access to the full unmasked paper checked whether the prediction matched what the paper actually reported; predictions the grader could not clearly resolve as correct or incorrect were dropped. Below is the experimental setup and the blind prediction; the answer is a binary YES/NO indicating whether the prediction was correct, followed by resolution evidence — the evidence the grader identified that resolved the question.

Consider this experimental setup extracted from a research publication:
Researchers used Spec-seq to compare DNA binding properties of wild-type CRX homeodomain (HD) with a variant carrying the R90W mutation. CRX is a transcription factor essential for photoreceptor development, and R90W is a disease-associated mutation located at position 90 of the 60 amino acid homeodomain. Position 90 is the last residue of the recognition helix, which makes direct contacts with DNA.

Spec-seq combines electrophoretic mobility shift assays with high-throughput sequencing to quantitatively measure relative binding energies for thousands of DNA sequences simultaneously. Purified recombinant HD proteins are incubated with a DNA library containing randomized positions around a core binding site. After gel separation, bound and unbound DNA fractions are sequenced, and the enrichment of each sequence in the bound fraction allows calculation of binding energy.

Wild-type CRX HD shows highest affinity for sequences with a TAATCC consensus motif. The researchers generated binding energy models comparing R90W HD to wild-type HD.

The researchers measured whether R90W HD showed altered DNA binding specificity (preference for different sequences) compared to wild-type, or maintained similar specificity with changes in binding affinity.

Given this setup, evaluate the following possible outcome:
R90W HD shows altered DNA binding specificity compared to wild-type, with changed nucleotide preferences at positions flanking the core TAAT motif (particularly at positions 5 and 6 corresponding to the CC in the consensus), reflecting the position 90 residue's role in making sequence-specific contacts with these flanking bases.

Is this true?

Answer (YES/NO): NO